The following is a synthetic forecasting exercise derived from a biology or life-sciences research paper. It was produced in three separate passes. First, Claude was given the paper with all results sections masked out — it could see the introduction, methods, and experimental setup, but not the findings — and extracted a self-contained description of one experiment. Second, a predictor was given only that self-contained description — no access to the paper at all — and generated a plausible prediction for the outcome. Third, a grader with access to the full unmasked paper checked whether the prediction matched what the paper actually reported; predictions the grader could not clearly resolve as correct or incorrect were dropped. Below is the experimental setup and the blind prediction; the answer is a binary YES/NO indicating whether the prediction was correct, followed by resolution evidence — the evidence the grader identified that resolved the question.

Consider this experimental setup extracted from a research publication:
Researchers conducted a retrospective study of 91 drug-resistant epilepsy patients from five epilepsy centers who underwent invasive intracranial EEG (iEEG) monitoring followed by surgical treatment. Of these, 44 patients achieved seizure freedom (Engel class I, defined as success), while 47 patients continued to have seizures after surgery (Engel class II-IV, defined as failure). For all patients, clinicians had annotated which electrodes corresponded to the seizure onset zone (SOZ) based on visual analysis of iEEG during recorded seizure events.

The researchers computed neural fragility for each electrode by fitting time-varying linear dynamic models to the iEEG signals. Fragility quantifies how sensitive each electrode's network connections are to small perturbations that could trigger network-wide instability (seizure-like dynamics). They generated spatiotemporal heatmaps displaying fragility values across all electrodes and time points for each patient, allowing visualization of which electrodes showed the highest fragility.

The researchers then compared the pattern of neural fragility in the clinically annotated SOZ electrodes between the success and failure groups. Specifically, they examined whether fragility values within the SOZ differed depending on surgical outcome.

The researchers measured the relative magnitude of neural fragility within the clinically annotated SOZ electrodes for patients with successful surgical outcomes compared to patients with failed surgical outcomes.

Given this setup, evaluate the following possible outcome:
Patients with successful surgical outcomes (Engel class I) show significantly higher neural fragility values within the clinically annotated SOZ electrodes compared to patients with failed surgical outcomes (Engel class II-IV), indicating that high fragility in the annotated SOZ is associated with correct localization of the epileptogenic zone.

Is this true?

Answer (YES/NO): YES